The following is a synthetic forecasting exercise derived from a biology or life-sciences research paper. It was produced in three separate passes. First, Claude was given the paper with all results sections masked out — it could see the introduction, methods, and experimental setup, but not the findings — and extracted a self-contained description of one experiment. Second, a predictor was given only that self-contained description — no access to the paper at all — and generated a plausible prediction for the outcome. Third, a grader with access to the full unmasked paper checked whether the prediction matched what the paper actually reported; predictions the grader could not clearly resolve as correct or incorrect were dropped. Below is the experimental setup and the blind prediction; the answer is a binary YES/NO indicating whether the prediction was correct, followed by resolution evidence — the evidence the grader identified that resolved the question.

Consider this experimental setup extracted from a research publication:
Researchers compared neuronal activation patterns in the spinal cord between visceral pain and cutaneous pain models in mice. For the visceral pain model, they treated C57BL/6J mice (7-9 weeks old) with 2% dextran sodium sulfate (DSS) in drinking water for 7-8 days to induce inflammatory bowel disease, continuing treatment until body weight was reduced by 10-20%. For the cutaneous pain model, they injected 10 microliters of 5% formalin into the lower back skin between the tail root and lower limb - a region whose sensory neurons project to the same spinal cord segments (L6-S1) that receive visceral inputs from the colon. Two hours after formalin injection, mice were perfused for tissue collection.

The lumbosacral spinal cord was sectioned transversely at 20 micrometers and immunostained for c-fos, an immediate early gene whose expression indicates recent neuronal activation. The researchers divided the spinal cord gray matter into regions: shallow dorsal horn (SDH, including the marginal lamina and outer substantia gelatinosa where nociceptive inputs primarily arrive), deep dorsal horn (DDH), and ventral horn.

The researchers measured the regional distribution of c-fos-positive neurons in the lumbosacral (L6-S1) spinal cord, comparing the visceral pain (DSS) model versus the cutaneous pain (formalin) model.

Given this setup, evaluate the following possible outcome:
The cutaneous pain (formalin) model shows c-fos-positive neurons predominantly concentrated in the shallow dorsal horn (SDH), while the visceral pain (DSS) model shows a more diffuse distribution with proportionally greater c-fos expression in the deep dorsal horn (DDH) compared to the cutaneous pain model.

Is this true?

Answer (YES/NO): NO